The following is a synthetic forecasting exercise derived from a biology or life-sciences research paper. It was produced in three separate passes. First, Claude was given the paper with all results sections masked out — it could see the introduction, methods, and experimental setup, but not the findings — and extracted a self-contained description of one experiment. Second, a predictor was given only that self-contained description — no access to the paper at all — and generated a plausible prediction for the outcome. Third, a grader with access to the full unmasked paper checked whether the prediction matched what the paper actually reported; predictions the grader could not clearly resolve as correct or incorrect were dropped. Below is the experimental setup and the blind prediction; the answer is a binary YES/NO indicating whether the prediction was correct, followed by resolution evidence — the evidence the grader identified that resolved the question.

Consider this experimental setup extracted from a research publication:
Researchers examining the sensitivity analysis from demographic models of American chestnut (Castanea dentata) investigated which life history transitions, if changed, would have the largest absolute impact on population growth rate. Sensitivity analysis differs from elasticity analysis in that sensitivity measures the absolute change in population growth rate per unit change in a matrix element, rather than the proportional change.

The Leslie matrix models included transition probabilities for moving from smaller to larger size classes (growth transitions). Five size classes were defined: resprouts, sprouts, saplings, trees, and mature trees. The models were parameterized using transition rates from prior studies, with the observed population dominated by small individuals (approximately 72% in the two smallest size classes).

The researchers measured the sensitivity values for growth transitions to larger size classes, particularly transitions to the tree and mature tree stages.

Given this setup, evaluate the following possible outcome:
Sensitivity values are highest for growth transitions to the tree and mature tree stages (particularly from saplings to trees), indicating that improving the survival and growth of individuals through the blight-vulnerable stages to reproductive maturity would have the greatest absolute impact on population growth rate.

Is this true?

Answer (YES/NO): NO